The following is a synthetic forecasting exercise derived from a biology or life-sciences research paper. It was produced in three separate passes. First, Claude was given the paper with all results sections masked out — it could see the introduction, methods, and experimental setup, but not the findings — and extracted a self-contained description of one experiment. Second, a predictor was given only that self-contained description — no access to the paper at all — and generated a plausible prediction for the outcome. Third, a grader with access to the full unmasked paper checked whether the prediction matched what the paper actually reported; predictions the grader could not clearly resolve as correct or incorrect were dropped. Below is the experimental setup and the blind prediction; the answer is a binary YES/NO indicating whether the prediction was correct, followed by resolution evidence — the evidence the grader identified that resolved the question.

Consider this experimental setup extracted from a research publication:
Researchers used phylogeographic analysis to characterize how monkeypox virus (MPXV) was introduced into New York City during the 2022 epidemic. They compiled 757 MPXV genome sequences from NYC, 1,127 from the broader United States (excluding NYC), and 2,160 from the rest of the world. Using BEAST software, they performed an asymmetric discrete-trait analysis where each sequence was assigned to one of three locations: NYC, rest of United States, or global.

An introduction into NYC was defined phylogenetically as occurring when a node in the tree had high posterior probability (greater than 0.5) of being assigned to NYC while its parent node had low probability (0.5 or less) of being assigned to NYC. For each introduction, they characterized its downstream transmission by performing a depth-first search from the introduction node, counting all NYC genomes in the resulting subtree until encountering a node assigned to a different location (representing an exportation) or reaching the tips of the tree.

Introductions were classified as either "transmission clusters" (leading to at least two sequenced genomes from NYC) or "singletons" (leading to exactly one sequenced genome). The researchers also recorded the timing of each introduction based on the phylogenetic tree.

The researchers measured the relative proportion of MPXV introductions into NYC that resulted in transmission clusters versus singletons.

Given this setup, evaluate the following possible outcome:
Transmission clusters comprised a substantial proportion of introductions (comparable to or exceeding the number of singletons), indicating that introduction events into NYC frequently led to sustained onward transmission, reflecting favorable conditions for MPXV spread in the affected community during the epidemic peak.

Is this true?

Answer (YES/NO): NO